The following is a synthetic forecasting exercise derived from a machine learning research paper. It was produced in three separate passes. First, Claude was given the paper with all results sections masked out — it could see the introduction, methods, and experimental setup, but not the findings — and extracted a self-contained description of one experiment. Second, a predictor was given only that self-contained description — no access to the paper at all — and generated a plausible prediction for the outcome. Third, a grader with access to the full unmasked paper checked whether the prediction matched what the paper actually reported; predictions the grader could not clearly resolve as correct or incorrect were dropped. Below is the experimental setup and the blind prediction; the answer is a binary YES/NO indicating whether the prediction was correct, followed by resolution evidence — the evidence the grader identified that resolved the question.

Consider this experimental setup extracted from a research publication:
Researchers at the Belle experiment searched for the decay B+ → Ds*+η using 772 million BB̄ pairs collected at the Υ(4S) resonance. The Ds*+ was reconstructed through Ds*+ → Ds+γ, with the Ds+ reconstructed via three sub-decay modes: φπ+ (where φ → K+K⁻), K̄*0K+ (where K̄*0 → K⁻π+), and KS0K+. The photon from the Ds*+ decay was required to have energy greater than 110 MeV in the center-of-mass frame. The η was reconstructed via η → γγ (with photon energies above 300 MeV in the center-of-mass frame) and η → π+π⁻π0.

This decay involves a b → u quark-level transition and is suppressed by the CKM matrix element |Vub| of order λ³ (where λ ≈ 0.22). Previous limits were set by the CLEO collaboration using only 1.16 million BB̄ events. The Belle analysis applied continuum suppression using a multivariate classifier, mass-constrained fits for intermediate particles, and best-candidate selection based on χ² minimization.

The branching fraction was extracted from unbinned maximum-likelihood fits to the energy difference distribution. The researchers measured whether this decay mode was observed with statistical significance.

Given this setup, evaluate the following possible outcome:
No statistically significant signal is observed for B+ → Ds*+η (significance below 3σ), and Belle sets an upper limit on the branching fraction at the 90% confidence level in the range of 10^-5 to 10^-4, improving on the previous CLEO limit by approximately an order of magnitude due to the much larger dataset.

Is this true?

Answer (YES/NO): NO